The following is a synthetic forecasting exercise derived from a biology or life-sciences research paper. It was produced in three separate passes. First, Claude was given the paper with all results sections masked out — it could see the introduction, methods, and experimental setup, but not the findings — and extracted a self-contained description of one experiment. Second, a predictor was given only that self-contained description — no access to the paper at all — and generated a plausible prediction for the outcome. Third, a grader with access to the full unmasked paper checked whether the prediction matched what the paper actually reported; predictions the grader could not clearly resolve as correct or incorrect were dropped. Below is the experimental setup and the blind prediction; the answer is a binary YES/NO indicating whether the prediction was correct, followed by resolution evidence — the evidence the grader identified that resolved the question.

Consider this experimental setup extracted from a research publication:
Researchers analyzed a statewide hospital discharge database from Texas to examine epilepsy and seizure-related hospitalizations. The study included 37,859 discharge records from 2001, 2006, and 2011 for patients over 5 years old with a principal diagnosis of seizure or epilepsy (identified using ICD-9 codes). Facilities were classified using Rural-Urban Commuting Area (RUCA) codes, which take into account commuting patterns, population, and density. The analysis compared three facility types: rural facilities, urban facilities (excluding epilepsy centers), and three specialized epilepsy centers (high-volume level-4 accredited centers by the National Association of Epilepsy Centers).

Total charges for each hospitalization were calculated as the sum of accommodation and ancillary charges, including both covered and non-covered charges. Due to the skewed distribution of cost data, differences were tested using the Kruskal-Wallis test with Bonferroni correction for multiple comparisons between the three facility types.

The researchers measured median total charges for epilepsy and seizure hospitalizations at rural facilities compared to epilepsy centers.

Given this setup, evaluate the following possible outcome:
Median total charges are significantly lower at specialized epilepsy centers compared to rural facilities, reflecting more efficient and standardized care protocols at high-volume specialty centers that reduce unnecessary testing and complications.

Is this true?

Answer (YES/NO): NO